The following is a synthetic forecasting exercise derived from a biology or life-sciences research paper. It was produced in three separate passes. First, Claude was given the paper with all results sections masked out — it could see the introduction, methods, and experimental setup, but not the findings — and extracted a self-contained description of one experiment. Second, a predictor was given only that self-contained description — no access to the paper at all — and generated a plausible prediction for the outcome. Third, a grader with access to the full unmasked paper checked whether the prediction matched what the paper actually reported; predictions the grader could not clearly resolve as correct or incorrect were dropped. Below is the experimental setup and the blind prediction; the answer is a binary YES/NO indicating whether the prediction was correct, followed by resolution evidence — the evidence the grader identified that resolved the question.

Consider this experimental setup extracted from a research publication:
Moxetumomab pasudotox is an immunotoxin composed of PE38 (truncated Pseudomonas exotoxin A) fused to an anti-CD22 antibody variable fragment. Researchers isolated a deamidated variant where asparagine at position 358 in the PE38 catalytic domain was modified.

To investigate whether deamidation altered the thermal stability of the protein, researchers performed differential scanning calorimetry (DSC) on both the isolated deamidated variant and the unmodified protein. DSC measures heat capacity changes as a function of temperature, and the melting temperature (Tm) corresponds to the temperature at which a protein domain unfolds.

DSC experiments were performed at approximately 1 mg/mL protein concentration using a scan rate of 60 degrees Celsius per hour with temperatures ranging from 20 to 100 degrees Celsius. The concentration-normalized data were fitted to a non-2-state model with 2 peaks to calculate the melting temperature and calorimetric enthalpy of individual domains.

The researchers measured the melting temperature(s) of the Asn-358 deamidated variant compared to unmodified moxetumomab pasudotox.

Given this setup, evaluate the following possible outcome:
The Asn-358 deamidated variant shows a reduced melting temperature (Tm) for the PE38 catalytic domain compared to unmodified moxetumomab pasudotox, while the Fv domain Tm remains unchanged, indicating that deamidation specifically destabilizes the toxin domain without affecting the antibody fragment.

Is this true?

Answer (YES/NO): YES